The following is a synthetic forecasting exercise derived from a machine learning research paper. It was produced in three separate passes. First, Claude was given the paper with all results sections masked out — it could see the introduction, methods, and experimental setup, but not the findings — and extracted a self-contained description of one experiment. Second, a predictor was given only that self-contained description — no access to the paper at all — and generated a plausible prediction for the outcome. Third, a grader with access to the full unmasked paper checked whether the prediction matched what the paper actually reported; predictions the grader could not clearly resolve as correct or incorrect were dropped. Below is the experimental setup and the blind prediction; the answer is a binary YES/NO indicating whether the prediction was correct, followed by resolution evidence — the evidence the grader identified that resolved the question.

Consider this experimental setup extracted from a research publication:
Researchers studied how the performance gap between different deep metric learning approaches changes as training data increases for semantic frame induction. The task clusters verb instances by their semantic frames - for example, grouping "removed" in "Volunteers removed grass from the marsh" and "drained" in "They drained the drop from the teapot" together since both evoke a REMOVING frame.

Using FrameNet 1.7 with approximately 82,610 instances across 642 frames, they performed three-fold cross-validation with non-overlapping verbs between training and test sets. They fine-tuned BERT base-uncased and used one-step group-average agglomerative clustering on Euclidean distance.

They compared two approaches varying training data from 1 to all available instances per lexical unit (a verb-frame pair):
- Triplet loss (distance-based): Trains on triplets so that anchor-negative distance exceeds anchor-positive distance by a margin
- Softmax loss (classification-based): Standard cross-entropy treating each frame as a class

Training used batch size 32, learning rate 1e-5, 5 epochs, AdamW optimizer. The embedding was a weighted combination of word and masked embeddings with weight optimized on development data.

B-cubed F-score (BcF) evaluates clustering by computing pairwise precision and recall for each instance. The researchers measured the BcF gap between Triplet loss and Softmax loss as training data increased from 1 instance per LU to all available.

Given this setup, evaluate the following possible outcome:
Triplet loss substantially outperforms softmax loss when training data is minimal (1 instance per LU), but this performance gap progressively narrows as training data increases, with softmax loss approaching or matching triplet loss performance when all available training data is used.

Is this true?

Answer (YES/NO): YES